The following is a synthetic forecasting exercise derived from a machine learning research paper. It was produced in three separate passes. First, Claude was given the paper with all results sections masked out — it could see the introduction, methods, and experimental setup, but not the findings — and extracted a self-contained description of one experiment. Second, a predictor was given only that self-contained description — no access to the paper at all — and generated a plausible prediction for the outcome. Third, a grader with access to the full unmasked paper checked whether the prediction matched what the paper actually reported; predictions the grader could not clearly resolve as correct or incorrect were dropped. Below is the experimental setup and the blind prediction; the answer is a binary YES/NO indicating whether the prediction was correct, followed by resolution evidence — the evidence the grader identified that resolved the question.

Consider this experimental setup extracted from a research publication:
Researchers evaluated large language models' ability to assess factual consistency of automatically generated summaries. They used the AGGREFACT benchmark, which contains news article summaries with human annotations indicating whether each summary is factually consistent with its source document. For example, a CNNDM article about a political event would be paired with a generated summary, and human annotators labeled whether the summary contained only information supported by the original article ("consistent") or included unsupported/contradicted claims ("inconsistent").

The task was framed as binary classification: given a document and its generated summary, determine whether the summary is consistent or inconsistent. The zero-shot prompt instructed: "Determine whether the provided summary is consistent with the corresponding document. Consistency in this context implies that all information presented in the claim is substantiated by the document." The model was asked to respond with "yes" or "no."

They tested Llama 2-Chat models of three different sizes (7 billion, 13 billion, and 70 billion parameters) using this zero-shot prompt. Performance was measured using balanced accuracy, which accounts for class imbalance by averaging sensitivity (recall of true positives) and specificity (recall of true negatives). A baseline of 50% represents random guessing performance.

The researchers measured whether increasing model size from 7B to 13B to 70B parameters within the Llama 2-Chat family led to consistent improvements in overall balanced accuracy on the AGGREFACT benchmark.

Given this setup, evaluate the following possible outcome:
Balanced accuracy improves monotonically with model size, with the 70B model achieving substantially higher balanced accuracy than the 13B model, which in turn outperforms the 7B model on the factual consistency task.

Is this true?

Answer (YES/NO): NO